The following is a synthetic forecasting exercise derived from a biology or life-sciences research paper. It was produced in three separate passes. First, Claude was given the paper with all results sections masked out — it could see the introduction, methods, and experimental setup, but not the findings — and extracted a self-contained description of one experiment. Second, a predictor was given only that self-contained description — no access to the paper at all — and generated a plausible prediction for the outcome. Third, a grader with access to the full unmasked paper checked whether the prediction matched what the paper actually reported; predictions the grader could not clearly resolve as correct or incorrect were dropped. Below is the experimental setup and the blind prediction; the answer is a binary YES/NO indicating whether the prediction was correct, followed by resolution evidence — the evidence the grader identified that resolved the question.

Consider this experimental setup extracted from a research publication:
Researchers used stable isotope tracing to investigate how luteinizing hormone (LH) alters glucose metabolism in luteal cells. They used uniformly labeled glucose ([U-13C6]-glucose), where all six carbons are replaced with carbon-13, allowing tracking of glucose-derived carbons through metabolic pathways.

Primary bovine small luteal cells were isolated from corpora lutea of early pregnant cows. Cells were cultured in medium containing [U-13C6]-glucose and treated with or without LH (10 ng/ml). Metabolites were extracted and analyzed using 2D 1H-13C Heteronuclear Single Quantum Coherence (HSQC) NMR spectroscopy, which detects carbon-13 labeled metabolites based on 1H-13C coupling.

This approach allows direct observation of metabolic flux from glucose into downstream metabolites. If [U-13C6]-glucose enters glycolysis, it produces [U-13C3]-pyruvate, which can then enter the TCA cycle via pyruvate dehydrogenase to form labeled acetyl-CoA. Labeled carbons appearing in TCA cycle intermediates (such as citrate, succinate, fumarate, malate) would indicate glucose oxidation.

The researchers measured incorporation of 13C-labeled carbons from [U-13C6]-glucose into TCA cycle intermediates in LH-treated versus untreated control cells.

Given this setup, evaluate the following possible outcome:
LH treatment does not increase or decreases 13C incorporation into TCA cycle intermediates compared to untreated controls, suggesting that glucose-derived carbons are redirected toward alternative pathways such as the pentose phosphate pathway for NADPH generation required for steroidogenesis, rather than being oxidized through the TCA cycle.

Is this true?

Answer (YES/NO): NO